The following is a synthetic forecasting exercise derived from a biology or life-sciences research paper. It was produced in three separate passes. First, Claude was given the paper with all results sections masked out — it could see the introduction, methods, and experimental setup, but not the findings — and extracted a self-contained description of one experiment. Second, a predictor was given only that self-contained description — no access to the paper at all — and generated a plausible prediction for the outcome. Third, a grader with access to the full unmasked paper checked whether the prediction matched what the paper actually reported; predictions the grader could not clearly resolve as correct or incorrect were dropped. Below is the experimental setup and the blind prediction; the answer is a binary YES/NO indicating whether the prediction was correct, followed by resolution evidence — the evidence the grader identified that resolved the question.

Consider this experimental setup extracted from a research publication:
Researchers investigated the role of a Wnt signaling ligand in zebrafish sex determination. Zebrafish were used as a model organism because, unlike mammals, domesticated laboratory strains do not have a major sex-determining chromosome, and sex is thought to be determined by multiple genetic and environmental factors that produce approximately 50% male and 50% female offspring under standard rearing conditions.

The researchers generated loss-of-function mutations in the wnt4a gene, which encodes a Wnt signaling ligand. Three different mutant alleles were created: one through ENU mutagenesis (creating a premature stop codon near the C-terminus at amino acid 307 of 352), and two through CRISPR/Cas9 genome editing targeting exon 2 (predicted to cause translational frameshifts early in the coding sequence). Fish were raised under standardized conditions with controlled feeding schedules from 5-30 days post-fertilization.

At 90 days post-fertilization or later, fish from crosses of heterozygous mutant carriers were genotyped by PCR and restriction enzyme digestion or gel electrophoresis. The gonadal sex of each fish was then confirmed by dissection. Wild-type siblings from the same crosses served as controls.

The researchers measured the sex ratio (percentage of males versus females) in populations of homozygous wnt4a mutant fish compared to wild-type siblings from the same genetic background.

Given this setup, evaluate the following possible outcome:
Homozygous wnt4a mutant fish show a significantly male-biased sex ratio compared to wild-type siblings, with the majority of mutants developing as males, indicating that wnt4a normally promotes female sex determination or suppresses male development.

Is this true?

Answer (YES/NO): YES